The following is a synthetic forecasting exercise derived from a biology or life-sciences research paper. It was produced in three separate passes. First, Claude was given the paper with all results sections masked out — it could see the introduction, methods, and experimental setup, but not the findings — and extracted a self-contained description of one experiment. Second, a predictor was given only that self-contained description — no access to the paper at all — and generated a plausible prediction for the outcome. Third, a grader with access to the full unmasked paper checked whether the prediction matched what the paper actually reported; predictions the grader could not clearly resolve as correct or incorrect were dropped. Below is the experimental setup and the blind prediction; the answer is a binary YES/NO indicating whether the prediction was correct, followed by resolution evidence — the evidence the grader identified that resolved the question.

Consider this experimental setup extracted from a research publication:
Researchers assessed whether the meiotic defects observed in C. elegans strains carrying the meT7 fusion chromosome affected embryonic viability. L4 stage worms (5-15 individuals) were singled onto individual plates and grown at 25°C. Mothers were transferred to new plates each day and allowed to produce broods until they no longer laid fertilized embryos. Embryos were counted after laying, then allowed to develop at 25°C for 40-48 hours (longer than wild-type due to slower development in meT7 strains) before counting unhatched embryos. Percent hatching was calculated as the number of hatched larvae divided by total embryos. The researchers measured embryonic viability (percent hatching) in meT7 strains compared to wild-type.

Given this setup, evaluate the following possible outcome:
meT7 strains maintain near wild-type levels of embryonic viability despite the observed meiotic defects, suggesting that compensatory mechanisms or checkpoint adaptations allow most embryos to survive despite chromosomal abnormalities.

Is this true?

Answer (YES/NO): NO